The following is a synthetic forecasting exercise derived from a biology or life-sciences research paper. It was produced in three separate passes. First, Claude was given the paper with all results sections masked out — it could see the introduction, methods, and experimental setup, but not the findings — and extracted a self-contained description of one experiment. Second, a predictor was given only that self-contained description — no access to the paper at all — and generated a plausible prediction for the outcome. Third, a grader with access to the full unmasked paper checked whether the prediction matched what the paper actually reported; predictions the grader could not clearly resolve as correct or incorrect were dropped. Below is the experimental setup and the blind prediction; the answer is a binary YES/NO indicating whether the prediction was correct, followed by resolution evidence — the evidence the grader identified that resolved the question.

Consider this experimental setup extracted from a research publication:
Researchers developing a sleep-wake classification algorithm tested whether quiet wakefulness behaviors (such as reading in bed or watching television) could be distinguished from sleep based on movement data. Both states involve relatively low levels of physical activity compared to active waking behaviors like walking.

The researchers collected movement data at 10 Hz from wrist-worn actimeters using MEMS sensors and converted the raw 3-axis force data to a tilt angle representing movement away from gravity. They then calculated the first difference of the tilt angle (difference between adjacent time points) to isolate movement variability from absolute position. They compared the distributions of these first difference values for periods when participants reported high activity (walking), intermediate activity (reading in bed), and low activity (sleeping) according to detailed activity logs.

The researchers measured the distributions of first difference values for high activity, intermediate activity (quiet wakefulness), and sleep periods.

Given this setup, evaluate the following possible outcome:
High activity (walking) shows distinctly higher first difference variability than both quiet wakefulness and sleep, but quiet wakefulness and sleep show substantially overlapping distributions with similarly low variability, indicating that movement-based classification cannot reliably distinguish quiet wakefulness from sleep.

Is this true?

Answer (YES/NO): NO